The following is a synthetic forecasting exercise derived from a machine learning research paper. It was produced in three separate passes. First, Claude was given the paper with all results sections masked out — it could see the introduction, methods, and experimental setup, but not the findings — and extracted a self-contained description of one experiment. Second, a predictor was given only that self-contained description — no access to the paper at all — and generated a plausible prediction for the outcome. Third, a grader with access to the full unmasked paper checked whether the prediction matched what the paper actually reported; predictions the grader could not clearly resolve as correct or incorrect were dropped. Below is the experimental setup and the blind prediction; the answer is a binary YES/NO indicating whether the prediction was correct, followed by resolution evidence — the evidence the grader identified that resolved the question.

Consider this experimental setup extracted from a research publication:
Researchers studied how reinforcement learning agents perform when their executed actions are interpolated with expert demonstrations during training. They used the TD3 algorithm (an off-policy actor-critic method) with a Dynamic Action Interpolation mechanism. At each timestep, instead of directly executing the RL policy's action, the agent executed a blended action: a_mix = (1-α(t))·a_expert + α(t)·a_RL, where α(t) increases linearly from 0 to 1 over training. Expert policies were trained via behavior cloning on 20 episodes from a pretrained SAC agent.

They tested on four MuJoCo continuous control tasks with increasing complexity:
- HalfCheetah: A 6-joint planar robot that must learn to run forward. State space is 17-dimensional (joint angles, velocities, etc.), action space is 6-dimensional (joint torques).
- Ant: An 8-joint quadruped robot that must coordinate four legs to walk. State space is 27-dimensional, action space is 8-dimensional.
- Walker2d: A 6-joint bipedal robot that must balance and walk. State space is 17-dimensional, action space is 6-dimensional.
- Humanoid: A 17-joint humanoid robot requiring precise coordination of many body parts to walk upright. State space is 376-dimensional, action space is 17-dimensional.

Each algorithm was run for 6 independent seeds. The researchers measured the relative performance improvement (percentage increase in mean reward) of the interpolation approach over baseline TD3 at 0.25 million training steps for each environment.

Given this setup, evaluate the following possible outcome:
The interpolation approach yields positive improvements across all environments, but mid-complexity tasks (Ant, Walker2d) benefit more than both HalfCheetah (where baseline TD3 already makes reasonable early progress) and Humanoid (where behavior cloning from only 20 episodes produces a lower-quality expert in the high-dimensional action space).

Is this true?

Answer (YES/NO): NO